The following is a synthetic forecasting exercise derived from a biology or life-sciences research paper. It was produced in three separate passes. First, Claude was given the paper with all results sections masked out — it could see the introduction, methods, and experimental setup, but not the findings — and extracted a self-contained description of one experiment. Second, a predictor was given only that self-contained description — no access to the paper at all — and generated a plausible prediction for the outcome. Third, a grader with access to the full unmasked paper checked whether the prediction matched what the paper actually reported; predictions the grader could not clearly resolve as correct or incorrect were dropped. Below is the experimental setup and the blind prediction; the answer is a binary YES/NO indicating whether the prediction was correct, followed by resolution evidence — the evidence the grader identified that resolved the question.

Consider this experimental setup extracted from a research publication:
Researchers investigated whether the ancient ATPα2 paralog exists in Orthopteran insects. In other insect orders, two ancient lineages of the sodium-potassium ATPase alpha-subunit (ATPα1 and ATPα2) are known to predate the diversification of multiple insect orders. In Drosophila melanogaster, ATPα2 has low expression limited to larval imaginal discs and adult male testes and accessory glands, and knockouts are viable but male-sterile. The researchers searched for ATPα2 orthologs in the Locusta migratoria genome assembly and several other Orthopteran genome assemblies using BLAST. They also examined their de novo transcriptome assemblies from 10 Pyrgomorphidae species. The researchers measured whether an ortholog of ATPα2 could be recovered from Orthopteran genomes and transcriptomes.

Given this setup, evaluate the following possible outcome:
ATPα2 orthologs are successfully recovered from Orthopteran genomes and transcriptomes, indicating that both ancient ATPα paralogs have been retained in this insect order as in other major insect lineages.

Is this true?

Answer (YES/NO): NO